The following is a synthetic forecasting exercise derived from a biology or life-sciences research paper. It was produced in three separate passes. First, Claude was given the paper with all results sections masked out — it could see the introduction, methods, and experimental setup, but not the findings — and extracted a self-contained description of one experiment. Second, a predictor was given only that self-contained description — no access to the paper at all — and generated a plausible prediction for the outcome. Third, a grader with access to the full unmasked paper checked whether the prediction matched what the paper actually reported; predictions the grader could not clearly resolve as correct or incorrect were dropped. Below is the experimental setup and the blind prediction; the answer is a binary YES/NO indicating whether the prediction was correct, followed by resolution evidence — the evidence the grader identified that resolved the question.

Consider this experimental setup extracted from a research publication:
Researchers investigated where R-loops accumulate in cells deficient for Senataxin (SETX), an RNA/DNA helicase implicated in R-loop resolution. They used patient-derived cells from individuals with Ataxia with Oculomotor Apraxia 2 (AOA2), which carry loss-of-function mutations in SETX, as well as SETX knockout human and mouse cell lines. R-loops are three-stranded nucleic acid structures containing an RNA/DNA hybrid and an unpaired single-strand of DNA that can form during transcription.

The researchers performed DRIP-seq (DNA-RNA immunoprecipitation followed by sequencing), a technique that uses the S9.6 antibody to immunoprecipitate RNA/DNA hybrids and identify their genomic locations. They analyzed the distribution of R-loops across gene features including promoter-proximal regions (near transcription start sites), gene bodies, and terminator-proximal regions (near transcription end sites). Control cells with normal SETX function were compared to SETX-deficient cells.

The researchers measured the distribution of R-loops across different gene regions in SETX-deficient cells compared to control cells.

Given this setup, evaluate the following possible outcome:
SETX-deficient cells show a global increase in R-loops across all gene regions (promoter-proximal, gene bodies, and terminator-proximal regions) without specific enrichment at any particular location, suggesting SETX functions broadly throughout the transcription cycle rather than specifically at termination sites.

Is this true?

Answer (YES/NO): NO